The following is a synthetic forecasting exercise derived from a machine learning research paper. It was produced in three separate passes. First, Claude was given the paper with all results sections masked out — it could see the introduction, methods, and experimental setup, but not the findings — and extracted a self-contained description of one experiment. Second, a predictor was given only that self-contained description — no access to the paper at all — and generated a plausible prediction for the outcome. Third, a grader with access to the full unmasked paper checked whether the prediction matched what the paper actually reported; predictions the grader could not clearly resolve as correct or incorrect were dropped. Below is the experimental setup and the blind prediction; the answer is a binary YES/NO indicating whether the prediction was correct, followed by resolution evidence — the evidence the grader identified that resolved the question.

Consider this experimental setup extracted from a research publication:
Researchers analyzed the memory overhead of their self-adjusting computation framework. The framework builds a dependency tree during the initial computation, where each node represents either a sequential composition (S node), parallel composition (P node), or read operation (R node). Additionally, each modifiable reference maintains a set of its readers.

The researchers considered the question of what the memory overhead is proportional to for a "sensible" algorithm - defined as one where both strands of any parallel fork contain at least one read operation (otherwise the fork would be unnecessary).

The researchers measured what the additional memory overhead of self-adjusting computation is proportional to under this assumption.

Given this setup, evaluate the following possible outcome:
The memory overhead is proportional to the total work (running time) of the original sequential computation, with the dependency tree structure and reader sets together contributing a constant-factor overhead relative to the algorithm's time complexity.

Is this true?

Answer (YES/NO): NO